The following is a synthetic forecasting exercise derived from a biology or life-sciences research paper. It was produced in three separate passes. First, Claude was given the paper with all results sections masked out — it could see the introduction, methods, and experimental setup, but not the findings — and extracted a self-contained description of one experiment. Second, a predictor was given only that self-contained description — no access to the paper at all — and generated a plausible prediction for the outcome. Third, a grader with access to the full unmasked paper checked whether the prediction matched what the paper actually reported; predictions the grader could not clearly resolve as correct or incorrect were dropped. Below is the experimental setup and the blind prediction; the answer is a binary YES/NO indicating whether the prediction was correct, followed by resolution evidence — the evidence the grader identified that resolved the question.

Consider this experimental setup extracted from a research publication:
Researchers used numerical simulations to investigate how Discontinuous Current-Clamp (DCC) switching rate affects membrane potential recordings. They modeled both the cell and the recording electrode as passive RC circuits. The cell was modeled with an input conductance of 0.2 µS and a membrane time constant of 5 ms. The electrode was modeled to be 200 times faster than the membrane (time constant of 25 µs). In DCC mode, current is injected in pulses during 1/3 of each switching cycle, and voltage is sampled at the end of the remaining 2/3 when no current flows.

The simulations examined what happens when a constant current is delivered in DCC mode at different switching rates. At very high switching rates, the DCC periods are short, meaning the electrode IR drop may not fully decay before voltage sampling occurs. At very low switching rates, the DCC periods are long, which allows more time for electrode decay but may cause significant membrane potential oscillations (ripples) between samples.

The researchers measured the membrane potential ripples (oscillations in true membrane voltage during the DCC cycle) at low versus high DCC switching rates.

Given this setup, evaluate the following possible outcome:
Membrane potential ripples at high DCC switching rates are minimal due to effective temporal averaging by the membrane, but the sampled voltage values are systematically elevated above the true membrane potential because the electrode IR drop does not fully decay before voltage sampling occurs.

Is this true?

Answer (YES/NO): YES